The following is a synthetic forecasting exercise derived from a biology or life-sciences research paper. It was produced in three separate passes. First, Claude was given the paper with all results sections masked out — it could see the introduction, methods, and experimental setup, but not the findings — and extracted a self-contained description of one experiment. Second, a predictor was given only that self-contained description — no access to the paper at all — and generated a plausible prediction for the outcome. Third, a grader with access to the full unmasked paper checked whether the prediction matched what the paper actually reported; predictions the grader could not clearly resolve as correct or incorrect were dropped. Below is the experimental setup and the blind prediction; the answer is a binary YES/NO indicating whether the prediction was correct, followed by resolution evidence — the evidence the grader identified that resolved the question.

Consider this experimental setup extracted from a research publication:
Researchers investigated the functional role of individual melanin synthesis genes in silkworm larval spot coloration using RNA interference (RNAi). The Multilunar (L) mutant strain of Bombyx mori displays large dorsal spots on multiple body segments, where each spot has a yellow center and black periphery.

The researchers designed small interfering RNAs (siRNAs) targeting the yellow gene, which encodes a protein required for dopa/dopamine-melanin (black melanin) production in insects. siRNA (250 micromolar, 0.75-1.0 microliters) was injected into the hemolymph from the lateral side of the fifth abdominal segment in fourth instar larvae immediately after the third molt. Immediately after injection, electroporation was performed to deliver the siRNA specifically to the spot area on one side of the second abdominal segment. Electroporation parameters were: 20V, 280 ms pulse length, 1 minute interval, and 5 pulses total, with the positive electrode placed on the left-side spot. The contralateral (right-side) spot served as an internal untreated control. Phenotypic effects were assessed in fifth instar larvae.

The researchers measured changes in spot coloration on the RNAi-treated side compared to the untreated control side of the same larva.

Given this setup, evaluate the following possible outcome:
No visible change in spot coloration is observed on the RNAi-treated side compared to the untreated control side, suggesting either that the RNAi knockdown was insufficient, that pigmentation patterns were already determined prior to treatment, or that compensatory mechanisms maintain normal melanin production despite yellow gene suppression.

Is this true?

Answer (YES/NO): NO